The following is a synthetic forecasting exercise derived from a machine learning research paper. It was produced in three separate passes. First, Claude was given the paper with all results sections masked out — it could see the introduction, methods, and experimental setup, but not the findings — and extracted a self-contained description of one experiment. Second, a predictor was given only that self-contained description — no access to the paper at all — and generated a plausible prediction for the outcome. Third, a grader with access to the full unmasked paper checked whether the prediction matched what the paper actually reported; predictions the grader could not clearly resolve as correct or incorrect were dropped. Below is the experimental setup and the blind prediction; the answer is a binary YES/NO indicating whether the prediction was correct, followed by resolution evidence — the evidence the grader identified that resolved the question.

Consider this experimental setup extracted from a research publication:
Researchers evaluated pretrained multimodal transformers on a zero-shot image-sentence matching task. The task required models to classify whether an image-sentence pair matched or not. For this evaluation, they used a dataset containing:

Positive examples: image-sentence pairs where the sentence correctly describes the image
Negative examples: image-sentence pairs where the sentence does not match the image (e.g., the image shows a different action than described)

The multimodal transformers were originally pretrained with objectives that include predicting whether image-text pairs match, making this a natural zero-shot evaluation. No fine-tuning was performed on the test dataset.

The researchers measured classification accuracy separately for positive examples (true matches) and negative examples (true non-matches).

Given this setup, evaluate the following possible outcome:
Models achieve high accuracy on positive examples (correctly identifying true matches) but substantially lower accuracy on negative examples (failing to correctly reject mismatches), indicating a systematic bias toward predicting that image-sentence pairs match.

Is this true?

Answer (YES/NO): YES